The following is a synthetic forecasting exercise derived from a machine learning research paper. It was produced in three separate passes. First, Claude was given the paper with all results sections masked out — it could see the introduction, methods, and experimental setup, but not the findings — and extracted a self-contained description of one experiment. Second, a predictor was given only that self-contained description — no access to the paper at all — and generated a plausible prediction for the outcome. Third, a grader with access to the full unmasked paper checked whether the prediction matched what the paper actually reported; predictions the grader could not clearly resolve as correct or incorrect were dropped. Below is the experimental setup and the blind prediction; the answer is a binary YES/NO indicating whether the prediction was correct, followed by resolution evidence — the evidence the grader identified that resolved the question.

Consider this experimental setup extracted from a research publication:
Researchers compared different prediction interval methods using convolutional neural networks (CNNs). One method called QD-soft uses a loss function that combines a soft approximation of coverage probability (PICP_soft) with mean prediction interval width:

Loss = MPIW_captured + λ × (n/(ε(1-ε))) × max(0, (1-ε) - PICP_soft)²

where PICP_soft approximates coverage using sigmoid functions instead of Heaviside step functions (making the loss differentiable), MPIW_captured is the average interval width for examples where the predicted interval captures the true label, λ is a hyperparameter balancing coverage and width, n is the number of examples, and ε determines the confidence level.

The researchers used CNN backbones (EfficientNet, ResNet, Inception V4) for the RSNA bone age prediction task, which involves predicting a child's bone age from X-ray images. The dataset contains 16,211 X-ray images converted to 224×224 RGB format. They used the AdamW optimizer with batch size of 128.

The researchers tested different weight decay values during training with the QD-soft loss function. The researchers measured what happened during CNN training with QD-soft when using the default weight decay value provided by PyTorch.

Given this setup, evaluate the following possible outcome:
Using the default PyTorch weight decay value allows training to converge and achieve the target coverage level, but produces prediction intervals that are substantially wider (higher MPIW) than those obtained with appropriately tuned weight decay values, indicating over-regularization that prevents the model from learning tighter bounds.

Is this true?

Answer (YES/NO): NO